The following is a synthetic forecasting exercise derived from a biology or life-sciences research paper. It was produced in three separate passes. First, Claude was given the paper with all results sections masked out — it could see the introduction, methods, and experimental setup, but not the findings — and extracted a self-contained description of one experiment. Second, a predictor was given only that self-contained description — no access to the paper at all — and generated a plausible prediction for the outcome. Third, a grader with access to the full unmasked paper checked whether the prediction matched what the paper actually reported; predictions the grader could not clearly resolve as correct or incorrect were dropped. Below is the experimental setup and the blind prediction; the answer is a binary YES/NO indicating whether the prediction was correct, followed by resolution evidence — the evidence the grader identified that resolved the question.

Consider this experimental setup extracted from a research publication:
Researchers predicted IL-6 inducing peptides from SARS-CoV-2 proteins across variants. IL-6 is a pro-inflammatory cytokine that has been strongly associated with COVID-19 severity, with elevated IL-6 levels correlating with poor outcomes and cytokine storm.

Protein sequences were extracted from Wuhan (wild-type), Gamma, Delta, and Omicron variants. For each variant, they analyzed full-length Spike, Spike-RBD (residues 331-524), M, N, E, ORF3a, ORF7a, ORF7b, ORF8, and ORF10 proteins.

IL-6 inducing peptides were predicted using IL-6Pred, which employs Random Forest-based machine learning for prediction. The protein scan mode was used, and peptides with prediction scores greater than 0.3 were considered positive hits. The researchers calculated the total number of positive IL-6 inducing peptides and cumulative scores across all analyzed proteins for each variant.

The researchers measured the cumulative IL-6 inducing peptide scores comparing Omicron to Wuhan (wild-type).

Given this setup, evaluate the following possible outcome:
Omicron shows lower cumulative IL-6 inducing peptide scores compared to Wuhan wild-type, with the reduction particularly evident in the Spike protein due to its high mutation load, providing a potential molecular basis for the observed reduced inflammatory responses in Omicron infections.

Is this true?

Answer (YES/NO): YES